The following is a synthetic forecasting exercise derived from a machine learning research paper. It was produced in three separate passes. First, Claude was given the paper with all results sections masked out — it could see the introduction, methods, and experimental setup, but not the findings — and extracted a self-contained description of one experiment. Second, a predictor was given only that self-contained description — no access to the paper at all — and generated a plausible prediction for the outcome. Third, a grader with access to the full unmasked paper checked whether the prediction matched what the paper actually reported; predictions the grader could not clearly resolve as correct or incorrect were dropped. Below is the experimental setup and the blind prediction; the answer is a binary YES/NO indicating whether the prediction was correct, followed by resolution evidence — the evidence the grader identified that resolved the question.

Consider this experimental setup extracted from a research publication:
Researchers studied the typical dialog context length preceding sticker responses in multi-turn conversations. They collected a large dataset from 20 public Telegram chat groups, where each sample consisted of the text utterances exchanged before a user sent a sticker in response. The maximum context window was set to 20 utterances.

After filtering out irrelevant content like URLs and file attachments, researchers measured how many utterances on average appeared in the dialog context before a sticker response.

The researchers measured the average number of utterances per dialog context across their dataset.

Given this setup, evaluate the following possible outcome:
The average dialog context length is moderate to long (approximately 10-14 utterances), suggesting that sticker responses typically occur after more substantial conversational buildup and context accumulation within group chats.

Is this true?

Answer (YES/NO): NO